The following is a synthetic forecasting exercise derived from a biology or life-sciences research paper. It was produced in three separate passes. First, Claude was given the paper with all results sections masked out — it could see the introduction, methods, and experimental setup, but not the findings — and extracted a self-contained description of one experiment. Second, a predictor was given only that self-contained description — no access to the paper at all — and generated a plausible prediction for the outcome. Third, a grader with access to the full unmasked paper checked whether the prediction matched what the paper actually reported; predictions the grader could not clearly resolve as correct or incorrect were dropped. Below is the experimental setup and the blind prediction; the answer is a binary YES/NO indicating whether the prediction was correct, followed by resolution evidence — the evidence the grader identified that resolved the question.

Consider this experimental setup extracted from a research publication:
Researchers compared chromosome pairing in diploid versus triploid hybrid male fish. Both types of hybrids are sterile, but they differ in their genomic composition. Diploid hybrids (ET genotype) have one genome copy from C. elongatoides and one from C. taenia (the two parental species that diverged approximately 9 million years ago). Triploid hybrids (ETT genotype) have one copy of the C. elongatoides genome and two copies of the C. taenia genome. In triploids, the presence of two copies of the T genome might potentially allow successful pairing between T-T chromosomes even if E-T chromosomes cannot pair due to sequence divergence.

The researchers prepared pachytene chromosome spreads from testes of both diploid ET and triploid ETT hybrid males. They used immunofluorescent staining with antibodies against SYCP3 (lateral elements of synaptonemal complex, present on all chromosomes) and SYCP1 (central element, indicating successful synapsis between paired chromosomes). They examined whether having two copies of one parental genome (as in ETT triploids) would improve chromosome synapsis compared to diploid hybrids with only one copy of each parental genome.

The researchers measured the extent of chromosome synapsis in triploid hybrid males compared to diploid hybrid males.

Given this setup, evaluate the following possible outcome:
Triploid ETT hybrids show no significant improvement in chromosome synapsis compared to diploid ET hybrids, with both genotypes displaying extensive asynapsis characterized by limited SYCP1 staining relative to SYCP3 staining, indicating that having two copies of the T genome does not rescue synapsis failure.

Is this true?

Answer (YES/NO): NO